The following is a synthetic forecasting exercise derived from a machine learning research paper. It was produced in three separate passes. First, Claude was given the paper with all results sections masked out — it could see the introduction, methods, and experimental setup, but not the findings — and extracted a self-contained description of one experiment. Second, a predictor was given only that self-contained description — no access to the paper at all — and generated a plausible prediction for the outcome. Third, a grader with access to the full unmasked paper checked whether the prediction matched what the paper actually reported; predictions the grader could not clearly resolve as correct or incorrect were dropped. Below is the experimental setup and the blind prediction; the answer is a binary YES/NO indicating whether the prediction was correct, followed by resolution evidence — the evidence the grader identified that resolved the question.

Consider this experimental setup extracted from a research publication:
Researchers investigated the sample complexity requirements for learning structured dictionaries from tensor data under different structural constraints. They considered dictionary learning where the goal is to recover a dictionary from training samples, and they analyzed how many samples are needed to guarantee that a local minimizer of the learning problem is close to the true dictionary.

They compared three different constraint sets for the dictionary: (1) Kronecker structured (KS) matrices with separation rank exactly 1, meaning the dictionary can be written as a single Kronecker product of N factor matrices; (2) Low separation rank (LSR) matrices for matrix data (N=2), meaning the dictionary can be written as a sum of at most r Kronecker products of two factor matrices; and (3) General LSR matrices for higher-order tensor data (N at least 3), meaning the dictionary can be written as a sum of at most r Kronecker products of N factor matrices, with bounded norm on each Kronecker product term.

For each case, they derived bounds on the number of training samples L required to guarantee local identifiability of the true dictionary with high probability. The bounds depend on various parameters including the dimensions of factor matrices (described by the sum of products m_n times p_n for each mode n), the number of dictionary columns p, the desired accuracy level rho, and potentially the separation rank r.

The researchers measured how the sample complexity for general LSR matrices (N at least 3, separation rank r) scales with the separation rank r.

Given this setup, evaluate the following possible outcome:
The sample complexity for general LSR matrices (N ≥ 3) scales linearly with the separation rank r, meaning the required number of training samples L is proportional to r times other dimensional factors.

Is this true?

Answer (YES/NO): YES